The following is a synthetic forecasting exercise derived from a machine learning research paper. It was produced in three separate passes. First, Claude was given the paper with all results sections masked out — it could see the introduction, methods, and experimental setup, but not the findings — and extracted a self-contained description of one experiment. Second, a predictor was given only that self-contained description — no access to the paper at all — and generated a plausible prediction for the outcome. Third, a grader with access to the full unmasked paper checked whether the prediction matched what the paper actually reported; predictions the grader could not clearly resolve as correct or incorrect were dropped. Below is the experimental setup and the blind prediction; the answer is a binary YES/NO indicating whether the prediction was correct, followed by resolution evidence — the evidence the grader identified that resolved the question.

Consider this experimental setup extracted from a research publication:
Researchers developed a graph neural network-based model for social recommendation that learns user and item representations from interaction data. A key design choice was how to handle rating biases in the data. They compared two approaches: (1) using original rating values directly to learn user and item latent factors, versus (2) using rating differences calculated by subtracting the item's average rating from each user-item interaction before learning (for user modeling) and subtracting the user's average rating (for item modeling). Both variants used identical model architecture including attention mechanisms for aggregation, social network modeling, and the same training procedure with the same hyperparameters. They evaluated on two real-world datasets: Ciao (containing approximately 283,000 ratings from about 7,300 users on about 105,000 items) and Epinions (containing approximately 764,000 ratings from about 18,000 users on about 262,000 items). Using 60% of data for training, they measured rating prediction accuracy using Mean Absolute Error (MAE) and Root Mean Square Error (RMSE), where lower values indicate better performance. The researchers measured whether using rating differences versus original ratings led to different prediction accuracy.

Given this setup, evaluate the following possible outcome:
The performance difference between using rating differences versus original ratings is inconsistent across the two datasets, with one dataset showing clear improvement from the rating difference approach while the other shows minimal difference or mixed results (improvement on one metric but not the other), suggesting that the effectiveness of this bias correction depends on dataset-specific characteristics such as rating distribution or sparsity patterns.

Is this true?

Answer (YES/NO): NO